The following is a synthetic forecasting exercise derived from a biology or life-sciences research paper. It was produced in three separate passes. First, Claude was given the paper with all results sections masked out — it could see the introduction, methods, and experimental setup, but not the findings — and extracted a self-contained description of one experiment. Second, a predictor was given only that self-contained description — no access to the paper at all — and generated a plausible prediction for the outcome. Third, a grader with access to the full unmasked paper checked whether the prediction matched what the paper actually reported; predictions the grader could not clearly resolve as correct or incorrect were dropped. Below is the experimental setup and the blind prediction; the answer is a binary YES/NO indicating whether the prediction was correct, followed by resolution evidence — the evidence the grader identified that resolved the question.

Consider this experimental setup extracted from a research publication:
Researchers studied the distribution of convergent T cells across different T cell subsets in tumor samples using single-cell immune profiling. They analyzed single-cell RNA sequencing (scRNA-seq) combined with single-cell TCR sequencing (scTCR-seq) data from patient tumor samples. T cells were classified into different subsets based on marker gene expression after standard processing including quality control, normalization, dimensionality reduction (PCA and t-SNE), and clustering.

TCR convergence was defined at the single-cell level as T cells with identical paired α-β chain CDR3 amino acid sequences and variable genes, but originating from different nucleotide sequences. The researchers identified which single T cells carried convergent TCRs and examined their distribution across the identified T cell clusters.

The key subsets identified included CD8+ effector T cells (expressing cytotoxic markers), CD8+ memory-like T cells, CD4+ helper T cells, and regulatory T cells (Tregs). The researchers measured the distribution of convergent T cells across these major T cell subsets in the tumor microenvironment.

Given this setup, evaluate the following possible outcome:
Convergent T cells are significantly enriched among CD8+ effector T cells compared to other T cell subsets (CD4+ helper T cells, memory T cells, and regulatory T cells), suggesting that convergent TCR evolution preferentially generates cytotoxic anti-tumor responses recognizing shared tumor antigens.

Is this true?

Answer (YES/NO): YES